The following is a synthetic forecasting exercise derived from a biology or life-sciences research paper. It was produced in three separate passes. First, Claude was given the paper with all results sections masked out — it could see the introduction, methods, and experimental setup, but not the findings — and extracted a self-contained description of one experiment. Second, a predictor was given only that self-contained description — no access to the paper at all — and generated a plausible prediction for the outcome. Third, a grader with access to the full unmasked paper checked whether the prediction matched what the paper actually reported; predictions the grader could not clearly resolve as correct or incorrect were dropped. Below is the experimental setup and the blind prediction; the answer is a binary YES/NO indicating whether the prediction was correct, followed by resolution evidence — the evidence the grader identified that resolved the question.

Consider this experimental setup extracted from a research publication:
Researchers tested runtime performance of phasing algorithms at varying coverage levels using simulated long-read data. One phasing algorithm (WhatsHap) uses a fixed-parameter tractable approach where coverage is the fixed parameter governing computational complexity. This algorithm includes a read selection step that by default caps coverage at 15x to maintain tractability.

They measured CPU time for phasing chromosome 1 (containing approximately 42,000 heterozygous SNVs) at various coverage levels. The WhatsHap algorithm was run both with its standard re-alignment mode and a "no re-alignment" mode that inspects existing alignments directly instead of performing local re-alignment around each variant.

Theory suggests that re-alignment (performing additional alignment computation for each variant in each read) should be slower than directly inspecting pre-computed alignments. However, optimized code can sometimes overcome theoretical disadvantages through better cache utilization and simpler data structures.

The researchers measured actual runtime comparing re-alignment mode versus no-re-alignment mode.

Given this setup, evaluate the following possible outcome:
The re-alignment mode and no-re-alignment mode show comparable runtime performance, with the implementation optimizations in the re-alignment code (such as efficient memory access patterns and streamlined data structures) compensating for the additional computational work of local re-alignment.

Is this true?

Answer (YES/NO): NO